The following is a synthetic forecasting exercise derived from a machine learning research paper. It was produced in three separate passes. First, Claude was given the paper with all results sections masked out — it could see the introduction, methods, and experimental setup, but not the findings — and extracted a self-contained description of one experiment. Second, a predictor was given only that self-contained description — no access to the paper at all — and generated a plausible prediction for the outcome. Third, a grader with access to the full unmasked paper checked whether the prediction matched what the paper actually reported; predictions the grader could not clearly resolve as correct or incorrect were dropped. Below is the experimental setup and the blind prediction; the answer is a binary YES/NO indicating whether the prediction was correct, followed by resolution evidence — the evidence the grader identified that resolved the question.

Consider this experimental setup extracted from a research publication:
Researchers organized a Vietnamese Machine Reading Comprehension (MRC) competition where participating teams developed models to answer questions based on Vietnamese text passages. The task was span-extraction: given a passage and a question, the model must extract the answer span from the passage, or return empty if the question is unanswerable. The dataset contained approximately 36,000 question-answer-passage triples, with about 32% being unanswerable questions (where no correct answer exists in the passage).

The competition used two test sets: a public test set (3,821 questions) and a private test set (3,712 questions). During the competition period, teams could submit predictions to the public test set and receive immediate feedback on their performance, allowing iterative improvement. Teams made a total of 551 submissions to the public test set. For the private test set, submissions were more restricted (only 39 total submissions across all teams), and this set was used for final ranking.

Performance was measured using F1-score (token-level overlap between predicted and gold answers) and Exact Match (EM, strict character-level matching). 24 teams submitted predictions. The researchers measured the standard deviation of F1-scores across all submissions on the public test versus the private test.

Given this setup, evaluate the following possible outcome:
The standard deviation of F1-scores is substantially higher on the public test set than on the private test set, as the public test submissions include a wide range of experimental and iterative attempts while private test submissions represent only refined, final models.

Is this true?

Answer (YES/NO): NO